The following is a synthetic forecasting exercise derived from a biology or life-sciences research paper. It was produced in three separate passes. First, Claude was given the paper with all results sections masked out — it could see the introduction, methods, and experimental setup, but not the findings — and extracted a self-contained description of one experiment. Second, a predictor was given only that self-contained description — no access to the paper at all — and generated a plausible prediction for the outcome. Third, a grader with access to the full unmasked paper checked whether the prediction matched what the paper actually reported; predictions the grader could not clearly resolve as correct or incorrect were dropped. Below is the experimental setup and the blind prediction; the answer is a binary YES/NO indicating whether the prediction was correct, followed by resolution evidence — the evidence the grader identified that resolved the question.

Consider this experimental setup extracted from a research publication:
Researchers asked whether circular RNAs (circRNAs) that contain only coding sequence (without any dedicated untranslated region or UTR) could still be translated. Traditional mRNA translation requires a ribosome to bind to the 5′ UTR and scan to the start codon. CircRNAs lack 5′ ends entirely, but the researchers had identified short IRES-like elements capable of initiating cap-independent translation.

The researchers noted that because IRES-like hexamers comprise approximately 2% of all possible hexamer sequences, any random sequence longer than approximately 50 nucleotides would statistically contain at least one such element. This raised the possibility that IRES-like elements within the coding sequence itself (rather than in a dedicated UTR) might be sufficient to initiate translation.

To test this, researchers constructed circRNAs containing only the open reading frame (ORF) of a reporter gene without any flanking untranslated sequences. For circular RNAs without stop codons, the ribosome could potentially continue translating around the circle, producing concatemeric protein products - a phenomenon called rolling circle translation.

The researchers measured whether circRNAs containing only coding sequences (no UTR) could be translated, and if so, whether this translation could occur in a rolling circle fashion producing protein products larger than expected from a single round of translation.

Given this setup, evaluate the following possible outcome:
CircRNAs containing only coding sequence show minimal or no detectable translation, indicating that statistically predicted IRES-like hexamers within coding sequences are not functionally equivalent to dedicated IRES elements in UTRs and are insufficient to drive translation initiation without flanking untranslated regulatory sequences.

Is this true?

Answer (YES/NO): NO